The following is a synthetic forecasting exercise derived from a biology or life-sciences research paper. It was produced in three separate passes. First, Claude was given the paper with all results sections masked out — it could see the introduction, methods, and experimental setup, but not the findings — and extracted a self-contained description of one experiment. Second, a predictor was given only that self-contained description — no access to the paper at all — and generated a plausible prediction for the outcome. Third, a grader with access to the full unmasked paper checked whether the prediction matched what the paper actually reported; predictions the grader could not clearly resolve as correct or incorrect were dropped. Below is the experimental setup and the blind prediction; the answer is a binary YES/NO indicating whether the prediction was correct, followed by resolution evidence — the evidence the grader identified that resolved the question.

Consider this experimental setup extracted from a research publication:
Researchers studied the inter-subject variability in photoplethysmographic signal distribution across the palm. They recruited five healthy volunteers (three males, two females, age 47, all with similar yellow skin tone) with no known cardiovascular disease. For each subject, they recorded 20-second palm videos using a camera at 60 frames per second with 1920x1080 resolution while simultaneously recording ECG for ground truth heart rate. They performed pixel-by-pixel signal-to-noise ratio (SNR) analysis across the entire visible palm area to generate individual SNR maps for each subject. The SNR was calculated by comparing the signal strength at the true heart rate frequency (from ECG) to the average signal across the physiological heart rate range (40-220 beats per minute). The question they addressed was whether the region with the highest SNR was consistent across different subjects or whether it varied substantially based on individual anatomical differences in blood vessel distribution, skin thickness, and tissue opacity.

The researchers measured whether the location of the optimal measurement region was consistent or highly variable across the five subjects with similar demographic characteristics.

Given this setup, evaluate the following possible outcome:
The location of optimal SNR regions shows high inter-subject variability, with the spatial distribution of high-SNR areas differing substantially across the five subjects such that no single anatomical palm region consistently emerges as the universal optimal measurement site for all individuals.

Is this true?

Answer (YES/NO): NO